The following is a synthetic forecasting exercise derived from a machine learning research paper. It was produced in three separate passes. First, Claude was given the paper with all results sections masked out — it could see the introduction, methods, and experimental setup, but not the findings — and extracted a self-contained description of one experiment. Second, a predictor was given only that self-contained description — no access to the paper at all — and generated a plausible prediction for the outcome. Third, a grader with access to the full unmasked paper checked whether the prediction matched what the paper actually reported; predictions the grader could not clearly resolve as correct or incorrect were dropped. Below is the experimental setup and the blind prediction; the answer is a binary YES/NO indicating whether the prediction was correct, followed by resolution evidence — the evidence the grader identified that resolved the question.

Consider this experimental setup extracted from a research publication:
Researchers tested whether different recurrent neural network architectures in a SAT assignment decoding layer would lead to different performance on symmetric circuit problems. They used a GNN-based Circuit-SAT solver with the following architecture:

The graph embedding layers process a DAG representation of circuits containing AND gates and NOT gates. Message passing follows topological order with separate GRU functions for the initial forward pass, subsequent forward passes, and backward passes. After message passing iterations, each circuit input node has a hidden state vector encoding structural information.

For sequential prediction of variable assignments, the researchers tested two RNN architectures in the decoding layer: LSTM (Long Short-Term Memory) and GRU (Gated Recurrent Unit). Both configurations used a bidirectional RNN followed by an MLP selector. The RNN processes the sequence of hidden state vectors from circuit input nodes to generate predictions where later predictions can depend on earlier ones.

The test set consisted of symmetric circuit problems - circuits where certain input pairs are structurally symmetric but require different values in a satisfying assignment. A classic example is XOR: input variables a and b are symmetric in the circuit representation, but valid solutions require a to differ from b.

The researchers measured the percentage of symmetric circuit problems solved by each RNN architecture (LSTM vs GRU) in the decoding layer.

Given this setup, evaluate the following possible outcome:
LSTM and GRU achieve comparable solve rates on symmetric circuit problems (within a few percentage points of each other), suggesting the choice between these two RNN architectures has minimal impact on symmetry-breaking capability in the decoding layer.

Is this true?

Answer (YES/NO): YES